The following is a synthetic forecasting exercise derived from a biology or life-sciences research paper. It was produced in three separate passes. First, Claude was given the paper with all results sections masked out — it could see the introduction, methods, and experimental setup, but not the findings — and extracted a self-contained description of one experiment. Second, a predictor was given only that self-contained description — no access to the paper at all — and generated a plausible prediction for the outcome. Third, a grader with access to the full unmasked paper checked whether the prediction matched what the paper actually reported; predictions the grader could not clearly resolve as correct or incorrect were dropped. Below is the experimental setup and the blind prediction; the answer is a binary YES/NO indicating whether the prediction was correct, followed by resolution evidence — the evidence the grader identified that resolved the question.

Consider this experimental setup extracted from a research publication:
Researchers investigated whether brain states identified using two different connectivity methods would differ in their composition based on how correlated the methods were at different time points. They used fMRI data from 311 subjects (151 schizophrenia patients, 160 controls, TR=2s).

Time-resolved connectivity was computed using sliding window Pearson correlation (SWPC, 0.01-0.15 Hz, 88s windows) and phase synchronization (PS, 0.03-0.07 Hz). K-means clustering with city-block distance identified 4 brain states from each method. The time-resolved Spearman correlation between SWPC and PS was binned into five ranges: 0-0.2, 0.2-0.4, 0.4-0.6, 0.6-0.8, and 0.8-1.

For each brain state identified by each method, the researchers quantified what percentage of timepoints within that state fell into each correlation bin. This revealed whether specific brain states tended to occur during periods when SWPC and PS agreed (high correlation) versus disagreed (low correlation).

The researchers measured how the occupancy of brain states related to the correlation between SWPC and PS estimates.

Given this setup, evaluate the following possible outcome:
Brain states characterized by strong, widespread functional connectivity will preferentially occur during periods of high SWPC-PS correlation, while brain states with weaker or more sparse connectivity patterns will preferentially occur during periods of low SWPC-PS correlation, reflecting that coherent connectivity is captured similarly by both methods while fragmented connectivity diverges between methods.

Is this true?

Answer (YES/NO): YES